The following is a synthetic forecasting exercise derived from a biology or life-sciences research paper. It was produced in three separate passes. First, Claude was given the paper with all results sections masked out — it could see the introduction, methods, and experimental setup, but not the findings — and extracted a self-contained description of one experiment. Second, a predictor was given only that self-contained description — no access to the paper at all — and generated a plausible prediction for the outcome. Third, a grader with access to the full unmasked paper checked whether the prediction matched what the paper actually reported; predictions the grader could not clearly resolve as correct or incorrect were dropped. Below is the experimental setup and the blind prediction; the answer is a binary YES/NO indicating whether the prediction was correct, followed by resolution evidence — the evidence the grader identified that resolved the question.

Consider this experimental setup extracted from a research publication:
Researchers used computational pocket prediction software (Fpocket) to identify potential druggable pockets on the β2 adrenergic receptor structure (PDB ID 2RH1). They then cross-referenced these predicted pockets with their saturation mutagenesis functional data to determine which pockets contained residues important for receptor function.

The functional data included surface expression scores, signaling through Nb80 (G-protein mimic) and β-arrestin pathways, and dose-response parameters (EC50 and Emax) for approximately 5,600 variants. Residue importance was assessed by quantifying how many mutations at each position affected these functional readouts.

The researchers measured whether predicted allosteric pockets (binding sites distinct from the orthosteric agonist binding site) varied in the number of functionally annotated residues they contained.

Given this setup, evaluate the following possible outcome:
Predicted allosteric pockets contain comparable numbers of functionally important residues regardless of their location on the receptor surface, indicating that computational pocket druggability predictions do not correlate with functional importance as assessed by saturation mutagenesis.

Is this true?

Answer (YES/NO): NO